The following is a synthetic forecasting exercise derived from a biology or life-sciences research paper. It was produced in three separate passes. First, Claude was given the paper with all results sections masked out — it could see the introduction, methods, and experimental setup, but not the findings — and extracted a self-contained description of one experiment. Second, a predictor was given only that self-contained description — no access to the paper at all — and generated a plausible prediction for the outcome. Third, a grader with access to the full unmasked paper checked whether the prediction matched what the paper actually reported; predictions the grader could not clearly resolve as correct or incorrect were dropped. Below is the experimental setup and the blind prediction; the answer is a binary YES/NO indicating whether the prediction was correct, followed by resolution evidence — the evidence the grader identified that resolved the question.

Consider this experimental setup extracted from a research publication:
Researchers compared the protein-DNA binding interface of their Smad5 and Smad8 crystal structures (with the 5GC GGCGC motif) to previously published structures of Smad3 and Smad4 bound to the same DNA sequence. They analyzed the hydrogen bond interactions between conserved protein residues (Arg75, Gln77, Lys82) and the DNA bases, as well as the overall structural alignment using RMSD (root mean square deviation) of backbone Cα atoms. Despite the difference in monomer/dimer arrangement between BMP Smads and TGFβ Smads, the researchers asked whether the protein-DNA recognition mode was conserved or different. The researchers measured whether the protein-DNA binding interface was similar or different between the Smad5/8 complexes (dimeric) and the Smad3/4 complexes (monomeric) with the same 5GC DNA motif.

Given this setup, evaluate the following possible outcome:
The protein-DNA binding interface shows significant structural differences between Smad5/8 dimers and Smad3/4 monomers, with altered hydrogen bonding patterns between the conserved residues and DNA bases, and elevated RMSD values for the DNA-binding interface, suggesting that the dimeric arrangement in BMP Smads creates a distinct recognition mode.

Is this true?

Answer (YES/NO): NO